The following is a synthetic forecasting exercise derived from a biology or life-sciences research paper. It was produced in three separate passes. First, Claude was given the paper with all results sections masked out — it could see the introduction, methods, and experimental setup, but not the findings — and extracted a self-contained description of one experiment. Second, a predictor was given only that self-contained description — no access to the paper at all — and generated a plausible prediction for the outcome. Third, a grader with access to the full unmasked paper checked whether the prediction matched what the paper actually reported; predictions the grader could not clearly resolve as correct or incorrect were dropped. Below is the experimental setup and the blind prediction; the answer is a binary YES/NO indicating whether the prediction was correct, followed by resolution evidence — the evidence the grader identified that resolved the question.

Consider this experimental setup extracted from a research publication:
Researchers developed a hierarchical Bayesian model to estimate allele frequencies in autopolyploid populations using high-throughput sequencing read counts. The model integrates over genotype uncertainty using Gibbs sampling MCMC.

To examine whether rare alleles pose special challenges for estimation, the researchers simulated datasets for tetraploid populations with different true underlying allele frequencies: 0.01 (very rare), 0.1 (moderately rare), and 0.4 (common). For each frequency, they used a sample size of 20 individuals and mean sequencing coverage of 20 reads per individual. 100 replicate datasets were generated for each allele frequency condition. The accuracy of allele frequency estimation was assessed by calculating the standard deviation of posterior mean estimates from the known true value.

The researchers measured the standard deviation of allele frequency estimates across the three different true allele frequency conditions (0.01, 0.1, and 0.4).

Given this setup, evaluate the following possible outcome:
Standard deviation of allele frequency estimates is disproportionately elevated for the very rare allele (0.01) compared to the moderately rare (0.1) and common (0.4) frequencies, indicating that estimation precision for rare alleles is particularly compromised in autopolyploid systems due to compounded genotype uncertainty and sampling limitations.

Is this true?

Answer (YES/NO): NO